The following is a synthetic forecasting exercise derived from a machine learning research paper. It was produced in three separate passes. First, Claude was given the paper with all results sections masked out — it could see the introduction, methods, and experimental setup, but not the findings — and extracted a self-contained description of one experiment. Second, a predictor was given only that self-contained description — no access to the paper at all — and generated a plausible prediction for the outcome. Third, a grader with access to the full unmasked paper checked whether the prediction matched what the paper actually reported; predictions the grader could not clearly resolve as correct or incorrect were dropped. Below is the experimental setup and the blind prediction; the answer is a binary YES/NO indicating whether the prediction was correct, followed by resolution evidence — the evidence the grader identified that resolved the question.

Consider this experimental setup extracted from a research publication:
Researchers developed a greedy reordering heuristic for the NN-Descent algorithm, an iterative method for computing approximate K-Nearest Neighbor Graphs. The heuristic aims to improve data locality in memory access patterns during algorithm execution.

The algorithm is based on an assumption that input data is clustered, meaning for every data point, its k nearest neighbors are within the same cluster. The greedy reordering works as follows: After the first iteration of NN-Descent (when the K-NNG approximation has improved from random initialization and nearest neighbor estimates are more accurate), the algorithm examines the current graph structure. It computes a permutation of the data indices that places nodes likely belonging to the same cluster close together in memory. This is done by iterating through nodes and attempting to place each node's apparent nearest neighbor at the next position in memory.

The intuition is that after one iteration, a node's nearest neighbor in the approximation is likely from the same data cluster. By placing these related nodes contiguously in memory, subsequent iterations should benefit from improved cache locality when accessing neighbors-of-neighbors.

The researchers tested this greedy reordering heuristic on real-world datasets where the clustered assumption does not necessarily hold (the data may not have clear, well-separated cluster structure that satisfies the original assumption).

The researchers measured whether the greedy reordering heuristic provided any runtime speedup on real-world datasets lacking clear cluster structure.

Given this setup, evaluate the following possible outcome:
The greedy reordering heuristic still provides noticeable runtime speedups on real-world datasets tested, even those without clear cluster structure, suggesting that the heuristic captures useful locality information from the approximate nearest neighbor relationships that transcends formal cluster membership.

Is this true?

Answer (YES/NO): YES